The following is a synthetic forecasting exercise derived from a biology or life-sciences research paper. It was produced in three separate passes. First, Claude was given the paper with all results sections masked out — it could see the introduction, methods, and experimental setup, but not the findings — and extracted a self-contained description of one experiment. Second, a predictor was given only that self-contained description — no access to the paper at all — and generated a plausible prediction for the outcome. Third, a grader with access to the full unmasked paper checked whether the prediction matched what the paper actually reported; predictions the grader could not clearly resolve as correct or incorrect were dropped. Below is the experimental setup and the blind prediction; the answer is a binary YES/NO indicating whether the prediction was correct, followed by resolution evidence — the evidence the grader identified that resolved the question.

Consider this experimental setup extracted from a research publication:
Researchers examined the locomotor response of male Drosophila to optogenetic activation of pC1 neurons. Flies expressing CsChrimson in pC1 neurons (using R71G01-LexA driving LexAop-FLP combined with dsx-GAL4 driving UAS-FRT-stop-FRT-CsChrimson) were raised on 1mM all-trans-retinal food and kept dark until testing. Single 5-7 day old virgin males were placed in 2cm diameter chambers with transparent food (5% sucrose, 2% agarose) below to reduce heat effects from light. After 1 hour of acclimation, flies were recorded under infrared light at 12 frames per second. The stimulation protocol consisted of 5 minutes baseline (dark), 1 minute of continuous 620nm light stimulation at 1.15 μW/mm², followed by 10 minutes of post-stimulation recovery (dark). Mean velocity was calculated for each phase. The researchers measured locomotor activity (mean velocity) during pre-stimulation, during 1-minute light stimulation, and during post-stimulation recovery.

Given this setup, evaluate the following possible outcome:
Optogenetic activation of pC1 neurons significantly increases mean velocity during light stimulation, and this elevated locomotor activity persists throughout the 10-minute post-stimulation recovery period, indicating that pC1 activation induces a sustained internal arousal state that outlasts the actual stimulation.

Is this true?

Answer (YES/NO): YES